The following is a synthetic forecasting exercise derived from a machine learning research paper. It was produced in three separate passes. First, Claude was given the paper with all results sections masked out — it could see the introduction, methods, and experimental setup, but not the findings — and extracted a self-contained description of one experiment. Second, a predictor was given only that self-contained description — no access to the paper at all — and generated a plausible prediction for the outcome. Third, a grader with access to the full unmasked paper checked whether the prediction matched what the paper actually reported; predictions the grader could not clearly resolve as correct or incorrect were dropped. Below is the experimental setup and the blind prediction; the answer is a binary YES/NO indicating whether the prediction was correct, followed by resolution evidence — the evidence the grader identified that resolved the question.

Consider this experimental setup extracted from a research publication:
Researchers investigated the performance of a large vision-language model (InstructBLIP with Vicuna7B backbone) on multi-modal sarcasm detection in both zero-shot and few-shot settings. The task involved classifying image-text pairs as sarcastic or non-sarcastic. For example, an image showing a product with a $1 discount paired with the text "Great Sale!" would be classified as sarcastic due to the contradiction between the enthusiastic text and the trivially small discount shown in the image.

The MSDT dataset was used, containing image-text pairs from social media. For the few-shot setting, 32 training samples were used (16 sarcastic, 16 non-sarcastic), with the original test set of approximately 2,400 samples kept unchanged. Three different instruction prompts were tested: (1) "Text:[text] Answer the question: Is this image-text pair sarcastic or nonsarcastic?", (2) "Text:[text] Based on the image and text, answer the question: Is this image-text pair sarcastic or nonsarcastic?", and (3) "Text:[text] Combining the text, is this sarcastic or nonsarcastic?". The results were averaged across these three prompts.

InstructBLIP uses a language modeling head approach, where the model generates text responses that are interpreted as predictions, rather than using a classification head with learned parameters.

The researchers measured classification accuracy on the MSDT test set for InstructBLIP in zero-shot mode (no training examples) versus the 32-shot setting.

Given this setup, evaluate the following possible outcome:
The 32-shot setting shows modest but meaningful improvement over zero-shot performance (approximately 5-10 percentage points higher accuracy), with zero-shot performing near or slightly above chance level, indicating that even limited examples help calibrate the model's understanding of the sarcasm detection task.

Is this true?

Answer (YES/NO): NO